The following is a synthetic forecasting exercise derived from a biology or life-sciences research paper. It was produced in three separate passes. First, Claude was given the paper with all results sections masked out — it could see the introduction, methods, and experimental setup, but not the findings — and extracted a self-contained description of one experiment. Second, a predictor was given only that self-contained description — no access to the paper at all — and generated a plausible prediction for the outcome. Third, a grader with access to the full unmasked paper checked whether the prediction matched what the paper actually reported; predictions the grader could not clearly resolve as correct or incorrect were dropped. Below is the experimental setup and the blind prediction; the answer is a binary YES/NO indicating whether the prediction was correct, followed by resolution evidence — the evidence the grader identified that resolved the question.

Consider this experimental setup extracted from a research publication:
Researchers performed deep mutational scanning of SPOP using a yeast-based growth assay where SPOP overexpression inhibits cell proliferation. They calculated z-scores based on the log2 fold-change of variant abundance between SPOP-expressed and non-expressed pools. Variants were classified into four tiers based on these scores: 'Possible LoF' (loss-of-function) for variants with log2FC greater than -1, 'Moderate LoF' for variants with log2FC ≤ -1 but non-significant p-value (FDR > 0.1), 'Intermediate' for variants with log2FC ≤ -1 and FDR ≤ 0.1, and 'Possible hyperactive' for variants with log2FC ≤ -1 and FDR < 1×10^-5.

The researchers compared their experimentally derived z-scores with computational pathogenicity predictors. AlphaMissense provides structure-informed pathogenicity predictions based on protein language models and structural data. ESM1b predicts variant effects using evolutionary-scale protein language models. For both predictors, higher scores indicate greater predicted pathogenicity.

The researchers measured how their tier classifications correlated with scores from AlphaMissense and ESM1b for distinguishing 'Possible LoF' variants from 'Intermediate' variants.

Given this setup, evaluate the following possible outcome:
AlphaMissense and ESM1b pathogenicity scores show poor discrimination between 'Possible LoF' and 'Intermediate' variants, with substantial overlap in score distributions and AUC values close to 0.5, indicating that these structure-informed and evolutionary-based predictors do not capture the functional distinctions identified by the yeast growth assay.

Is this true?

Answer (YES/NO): NO